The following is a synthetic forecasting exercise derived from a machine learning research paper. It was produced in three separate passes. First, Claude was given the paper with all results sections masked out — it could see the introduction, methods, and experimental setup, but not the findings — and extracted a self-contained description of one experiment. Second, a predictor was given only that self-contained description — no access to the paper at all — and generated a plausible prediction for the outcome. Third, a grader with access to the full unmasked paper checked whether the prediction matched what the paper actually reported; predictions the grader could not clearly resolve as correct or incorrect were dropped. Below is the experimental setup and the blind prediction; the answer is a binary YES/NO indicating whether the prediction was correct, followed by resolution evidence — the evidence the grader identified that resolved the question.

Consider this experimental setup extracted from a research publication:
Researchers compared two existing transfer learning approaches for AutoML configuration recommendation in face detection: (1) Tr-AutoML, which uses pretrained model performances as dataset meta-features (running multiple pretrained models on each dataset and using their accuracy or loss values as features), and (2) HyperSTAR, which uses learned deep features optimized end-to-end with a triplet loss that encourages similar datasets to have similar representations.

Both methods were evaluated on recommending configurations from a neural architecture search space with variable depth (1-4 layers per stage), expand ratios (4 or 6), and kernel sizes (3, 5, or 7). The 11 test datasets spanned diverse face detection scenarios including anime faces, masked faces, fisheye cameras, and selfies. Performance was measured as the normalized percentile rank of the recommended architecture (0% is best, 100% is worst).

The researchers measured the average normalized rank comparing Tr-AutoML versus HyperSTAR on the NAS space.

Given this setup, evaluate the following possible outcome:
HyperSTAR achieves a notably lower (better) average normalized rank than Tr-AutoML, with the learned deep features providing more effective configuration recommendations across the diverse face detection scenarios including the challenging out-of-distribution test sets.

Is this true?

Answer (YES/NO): NO